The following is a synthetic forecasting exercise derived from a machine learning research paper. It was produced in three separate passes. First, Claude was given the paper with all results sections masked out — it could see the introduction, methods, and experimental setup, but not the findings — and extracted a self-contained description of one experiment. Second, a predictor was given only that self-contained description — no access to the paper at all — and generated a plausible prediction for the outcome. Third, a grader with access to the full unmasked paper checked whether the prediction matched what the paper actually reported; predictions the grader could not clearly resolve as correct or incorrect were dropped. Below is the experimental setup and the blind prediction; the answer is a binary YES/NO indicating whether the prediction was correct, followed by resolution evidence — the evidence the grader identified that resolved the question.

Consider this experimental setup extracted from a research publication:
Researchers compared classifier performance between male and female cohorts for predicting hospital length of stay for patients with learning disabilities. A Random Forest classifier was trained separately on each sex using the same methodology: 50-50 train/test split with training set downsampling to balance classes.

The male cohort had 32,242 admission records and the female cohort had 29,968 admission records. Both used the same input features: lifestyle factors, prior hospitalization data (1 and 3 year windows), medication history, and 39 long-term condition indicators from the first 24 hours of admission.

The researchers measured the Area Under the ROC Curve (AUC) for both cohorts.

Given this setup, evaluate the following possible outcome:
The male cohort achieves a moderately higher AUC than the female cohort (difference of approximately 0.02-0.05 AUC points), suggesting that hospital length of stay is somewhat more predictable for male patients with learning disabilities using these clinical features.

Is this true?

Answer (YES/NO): NO